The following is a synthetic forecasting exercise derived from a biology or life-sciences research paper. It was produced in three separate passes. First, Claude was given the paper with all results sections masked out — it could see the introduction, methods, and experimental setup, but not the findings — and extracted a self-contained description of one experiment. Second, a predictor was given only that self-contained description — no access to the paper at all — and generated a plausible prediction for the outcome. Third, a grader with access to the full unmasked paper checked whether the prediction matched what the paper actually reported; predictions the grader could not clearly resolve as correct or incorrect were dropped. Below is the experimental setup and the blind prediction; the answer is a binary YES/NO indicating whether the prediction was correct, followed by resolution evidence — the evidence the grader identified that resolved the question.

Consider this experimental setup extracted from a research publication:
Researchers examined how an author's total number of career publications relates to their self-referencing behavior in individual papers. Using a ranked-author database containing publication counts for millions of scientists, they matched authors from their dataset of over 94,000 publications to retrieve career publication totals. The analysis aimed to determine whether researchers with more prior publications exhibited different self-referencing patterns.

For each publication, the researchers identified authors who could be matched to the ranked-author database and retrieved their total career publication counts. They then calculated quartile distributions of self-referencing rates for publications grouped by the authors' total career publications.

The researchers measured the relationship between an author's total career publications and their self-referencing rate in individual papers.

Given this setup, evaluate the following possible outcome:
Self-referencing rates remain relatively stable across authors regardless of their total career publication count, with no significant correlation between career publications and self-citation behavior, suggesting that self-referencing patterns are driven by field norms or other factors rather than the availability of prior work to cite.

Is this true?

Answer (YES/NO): NO